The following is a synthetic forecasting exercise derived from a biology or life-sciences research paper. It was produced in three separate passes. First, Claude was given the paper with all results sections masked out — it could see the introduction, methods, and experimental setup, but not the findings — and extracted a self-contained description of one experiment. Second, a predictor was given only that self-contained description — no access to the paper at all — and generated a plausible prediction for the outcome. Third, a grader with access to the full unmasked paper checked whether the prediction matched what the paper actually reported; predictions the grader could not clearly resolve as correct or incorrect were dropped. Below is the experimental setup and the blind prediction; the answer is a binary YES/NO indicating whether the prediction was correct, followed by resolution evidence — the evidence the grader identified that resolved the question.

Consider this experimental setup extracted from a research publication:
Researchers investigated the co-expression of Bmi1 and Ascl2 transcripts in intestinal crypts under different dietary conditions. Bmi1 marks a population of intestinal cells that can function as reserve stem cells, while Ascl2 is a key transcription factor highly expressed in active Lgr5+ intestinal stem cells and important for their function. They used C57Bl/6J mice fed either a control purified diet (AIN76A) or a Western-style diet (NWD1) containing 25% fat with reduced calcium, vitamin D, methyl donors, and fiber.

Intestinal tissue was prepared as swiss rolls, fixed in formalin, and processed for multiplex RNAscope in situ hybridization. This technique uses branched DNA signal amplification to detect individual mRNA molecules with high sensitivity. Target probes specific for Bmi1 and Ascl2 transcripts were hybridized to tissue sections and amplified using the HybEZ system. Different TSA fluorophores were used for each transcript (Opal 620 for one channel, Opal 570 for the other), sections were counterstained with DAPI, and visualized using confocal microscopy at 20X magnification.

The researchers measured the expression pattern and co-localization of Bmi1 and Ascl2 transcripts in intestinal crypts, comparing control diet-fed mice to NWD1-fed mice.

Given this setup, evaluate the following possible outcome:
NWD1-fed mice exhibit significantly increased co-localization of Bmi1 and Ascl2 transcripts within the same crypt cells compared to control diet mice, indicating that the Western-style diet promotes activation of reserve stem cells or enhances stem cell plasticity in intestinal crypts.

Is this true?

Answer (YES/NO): YES